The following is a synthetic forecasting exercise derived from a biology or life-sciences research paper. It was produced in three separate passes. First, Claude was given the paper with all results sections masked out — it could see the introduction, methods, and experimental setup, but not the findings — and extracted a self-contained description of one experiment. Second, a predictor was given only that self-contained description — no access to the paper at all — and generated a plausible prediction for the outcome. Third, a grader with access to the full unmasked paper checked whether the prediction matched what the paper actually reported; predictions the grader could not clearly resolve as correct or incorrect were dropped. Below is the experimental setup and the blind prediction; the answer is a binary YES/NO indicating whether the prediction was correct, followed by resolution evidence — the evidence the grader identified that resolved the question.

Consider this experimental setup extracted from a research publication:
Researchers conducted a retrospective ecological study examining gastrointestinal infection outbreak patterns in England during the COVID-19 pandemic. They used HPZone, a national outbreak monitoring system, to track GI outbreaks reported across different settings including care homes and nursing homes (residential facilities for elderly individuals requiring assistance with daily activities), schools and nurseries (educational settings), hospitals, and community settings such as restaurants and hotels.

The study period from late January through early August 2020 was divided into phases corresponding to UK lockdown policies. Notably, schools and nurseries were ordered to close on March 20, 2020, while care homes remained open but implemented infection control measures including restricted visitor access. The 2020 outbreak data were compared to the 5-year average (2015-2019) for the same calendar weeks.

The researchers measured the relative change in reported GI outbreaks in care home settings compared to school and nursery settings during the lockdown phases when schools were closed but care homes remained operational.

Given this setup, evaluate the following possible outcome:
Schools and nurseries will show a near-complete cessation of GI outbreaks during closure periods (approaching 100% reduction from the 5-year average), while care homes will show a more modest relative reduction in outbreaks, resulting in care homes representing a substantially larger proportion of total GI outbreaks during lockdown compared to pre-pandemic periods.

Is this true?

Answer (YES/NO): YES